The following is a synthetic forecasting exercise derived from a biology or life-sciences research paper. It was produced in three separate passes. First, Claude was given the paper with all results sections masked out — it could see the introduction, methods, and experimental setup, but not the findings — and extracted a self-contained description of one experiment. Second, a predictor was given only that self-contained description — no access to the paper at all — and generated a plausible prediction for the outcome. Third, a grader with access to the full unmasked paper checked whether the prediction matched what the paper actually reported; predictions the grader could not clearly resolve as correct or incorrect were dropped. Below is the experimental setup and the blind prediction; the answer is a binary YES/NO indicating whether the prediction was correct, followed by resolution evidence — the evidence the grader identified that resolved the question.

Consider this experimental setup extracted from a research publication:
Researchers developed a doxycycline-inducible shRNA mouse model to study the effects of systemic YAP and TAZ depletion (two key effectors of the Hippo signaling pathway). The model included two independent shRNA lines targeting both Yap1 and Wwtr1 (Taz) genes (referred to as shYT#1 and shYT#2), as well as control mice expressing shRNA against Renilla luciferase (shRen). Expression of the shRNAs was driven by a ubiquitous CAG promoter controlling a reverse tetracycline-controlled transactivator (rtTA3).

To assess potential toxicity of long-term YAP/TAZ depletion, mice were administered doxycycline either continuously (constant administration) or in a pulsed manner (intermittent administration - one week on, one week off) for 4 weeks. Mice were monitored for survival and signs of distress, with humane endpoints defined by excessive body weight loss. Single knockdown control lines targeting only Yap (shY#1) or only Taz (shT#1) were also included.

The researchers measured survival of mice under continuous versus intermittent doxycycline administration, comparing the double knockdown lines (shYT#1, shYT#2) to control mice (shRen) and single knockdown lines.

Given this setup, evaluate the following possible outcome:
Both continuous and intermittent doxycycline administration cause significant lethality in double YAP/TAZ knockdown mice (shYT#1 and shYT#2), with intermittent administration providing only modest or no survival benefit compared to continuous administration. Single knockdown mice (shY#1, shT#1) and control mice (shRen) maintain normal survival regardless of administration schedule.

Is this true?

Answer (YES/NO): NO